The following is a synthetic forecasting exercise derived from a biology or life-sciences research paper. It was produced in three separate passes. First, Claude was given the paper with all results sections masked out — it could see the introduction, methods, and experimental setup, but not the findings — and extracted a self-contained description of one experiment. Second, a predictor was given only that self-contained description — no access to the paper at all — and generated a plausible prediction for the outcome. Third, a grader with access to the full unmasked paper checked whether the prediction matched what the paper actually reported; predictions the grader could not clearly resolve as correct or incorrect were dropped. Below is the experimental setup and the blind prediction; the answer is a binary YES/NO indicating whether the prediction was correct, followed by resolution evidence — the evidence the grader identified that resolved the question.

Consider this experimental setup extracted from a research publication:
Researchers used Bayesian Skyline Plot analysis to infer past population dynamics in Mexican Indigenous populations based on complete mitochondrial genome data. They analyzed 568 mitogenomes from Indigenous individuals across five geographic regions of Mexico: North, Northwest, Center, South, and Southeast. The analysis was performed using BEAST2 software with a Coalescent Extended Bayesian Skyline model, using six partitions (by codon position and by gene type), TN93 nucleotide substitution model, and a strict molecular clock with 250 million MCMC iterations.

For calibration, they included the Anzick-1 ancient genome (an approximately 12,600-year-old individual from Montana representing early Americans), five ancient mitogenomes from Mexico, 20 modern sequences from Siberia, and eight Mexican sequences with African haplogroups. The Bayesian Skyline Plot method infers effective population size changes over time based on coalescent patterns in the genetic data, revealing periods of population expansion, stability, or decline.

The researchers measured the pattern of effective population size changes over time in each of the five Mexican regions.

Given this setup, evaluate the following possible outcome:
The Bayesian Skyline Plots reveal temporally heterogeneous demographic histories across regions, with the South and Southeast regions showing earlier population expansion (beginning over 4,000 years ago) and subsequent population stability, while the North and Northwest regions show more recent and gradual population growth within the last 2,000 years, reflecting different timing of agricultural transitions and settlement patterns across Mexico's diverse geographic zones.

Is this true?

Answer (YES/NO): NO